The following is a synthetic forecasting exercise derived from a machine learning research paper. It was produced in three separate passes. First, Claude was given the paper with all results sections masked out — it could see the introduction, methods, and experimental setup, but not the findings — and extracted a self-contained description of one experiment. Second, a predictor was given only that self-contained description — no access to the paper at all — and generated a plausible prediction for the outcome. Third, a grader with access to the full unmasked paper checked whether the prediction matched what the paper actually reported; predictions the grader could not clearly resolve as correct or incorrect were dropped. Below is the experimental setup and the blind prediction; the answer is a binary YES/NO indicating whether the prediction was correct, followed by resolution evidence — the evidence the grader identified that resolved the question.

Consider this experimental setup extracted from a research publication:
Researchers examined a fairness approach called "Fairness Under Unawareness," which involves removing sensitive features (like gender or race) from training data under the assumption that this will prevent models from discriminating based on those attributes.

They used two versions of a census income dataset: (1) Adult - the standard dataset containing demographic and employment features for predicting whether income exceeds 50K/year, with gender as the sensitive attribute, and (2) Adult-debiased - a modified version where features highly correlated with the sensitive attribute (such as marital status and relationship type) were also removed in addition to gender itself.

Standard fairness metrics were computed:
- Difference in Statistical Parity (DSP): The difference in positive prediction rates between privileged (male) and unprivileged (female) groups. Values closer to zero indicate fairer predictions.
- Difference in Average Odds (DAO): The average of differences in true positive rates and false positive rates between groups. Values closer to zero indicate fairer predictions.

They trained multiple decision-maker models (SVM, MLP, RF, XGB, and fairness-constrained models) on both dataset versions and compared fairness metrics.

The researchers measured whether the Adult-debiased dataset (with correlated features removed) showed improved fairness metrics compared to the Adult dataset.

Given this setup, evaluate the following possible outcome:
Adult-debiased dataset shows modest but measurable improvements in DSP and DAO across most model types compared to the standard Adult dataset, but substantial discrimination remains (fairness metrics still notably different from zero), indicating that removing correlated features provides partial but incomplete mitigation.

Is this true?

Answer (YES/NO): YES